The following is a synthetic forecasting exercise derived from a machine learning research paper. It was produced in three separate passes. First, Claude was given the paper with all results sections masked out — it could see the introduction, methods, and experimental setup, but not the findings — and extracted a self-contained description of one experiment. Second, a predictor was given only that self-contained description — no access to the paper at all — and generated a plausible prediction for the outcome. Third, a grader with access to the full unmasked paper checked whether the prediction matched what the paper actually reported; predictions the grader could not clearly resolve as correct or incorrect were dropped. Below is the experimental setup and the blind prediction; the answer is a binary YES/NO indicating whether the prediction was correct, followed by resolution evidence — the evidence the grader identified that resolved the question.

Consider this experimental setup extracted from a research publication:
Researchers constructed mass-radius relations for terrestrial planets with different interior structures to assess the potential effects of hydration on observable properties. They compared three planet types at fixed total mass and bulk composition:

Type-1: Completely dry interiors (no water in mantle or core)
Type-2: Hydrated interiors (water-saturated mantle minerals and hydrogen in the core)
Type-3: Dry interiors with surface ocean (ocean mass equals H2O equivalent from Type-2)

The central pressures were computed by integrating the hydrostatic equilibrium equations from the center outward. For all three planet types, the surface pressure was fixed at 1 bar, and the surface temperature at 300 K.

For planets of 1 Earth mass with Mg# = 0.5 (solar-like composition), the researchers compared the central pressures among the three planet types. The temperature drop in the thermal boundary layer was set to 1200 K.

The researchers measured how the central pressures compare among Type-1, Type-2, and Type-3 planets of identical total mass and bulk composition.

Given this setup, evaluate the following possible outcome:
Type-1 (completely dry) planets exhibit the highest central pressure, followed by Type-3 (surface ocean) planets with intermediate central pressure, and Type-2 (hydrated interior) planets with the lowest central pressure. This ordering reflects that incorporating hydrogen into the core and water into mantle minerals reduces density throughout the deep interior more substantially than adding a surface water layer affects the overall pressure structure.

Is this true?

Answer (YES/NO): NO